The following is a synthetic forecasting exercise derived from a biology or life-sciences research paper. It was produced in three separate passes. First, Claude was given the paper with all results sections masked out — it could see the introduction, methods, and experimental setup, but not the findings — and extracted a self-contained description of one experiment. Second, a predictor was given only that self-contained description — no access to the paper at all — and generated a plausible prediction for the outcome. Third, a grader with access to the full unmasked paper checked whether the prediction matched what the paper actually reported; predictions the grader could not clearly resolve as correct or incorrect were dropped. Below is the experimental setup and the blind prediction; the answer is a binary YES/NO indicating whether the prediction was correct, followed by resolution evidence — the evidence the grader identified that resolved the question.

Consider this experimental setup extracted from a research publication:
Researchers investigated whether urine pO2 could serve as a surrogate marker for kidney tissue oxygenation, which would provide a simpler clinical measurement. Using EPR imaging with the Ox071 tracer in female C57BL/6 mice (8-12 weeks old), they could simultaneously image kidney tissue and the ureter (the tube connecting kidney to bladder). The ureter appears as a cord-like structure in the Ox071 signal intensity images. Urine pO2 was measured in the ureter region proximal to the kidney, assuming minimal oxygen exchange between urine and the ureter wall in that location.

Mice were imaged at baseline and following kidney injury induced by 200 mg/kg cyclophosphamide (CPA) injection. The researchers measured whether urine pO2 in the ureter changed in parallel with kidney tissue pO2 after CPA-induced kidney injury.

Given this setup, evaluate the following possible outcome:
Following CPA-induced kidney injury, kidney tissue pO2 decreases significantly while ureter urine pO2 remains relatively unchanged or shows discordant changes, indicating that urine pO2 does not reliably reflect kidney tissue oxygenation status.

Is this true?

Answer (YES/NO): NO